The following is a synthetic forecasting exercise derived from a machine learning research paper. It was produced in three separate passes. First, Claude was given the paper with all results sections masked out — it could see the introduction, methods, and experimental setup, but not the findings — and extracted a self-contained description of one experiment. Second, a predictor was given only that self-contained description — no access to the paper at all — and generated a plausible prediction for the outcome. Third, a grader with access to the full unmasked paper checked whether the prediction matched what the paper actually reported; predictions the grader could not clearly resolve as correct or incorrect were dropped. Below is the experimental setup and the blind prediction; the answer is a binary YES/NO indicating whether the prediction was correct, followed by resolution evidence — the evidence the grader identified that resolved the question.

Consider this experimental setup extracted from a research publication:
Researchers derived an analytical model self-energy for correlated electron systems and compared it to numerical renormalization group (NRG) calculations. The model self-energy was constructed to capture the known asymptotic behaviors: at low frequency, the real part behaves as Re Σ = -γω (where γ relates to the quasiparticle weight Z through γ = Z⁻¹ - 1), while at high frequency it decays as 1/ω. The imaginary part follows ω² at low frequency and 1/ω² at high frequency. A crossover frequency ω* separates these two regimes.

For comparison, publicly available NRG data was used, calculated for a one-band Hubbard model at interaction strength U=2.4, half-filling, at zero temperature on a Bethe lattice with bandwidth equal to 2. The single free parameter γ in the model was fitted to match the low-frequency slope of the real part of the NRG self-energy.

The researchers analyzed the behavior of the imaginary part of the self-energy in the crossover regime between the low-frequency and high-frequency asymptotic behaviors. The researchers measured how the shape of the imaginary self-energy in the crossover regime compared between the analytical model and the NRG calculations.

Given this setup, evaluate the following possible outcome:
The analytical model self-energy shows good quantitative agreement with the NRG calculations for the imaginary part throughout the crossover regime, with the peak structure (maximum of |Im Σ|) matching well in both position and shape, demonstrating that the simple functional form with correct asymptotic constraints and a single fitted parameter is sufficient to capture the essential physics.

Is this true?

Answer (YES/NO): NO